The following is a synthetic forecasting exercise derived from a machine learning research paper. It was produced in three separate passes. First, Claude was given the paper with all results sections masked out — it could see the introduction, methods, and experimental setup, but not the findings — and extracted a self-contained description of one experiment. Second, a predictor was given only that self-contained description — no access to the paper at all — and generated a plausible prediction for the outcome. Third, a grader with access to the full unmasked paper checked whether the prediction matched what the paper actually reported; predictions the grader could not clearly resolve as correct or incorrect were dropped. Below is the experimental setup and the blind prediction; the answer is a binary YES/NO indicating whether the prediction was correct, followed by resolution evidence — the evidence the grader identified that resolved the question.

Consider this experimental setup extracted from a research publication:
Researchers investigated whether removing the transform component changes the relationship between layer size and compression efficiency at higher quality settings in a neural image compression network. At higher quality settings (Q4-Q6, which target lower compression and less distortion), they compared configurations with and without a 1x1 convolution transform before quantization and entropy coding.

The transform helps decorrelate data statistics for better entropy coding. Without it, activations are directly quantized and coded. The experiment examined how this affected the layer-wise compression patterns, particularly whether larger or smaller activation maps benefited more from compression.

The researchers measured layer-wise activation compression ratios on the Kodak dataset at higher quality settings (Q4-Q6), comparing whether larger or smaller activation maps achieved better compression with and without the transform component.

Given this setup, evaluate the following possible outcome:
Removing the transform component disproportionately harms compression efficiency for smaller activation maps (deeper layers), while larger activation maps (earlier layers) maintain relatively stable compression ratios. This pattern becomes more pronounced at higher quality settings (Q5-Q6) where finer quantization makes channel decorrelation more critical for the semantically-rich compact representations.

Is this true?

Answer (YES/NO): NO